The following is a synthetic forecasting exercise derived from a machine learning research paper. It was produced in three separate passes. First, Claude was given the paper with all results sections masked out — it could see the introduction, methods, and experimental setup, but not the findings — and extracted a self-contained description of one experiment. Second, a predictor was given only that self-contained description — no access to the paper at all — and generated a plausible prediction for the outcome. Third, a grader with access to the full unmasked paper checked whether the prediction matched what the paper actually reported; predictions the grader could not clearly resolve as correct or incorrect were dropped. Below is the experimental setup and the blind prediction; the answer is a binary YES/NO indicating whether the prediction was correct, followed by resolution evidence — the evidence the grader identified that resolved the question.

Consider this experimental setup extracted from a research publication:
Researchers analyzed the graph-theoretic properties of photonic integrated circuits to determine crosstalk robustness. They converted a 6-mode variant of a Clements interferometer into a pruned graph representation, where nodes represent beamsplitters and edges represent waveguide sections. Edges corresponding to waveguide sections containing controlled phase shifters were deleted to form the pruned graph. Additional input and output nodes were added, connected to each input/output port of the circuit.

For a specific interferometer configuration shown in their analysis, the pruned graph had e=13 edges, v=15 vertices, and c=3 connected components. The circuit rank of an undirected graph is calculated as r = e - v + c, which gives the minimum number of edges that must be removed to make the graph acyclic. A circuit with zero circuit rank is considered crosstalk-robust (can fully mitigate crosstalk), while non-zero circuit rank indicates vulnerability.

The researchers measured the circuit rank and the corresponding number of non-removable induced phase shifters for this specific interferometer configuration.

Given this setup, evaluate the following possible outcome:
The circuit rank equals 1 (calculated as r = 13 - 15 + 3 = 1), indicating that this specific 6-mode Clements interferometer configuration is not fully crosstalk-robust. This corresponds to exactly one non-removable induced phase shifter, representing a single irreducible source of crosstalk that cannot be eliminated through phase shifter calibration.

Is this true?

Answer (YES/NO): YES